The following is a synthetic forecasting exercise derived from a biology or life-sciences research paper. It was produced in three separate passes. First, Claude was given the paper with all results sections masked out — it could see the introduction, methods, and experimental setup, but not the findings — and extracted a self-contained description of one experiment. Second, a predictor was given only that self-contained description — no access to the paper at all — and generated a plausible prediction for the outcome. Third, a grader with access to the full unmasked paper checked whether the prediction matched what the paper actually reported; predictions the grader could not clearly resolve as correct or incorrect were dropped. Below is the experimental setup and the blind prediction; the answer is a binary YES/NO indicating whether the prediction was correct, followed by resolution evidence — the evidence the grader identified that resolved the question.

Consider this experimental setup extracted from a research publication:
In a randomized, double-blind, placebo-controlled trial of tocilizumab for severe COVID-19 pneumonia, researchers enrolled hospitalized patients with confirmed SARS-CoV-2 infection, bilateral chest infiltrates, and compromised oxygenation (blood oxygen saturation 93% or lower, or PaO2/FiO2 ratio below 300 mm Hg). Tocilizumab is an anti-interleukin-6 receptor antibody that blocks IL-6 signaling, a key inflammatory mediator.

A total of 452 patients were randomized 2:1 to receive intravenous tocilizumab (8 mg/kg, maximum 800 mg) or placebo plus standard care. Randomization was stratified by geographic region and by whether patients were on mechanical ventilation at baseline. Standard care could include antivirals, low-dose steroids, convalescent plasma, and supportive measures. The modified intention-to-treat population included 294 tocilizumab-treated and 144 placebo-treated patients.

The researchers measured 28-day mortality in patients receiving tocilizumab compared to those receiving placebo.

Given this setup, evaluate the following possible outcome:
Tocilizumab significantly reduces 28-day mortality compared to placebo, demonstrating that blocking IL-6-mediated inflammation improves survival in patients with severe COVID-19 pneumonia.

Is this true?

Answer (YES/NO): NO